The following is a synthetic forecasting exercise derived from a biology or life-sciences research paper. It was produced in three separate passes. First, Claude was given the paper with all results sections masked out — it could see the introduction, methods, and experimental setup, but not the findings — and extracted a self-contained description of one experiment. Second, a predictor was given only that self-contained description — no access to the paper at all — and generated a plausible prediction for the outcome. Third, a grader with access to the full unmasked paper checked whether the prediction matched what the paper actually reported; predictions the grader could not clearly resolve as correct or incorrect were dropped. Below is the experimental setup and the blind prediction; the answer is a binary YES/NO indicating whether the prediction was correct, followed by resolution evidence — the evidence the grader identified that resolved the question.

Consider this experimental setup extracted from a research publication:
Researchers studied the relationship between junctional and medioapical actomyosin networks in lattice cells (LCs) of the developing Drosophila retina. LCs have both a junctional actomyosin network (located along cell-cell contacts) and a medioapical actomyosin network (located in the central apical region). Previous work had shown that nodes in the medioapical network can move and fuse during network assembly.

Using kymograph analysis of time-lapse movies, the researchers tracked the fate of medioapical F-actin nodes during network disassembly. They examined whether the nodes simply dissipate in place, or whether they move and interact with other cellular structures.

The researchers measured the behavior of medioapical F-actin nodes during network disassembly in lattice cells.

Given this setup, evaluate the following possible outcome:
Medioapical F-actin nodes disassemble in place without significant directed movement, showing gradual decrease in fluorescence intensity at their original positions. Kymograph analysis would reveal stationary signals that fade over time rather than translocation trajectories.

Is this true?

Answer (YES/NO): NO